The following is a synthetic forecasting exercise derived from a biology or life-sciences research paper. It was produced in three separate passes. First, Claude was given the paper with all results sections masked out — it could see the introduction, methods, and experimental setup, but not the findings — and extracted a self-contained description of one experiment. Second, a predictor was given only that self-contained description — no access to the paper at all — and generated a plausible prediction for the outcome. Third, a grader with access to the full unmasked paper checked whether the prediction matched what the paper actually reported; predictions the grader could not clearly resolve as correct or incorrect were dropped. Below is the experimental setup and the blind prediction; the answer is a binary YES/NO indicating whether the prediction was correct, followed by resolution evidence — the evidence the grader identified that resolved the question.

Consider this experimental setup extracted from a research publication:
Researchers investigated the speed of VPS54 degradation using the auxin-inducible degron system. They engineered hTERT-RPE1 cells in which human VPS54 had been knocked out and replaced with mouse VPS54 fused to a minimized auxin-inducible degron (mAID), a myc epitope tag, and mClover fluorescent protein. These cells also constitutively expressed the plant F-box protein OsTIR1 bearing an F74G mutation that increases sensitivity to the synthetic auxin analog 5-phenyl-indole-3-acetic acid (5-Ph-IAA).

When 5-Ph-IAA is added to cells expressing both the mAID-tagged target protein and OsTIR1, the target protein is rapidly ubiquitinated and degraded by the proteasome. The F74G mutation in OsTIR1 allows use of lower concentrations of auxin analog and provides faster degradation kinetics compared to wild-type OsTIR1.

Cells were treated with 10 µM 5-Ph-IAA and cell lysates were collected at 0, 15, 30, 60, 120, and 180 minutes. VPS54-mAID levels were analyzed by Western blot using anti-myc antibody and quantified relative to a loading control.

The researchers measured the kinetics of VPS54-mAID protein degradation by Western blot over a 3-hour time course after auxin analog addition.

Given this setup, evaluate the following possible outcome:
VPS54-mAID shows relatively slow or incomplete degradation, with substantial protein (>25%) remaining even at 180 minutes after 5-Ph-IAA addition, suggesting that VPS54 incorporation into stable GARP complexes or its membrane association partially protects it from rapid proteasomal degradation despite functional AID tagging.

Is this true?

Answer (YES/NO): NO